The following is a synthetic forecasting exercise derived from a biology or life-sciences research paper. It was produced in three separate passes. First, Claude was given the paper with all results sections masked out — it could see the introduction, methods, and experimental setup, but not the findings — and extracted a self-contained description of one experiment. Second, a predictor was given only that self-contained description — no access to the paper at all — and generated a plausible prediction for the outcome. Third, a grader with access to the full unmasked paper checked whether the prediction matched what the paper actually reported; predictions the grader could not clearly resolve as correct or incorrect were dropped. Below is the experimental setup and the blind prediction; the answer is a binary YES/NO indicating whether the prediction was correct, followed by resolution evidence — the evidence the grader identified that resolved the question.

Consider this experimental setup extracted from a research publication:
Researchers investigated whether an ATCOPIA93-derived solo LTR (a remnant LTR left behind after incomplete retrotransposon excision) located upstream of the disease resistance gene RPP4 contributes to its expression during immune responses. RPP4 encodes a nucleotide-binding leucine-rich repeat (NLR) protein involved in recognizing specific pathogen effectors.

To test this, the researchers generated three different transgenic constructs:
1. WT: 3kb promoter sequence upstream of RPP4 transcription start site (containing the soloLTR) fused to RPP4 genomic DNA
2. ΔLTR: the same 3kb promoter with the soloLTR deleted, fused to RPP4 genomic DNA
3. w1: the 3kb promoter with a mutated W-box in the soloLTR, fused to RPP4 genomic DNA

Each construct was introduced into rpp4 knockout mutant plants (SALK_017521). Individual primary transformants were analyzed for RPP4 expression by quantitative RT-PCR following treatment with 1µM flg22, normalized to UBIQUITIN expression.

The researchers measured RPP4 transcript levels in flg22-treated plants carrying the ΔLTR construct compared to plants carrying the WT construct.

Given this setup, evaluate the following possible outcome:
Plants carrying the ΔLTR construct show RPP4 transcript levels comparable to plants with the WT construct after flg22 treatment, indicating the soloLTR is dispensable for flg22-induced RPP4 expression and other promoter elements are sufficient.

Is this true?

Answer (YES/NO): NO